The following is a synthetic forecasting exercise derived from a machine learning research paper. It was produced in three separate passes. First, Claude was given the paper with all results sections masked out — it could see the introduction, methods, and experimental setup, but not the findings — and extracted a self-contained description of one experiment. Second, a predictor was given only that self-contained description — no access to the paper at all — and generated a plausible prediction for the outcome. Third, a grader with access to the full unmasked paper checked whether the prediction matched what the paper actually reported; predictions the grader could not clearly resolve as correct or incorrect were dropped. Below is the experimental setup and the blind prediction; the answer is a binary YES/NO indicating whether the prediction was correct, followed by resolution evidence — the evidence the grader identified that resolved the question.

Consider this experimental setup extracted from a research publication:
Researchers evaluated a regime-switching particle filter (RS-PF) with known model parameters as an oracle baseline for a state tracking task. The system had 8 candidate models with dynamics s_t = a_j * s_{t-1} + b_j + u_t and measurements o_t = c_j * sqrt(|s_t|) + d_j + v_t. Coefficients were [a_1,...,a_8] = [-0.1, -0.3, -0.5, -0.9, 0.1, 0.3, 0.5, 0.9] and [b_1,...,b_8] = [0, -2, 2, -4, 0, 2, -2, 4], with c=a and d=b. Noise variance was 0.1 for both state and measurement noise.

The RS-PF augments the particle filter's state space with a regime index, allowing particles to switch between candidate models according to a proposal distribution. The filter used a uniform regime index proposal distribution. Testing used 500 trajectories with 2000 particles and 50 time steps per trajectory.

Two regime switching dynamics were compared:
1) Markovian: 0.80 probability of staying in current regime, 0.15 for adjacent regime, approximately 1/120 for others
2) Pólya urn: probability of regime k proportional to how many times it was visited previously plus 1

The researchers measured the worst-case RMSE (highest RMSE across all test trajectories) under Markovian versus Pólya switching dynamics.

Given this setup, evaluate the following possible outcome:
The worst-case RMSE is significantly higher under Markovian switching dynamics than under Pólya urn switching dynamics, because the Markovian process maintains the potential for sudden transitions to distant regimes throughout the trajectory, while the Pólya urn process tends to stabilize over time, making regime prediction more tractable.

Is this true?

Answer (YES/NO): NO